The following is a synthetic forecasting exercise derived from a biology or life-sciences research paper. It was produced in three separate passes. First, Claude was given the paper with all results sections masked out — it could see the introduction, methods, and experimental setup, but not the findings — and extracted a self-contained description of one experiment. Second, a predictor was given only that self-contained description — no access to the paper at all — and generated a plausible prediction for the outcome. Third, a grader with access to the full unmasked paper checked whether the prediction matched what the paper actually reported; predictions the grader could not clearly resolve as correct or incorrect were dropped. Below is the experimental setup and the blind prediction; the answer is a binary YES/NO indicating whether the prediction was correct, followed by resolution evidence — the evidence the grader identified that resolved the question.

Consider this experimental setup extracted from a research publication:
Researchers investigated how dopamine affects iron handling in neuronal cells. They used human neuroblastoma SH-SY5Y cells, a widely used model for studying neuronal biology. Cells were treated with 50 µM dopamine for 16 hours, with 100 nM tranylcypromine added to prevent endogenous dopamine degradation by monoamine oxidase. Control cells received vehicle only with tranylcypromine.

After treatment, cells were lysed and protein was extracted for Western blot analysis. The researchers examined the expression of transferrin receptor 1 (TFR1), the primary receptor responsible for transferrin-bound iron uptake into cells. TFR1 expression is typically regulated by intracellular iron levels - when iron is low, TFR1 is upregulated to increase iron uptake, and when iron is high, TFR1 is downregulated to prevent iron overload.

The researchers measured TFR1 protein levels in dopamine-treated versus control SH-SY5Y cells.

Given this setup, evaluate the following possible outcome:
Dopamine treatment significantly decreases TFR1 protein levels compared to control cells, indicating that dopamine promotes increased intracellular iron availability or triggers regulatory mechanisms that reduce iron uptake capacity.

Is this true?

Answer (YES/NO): NO